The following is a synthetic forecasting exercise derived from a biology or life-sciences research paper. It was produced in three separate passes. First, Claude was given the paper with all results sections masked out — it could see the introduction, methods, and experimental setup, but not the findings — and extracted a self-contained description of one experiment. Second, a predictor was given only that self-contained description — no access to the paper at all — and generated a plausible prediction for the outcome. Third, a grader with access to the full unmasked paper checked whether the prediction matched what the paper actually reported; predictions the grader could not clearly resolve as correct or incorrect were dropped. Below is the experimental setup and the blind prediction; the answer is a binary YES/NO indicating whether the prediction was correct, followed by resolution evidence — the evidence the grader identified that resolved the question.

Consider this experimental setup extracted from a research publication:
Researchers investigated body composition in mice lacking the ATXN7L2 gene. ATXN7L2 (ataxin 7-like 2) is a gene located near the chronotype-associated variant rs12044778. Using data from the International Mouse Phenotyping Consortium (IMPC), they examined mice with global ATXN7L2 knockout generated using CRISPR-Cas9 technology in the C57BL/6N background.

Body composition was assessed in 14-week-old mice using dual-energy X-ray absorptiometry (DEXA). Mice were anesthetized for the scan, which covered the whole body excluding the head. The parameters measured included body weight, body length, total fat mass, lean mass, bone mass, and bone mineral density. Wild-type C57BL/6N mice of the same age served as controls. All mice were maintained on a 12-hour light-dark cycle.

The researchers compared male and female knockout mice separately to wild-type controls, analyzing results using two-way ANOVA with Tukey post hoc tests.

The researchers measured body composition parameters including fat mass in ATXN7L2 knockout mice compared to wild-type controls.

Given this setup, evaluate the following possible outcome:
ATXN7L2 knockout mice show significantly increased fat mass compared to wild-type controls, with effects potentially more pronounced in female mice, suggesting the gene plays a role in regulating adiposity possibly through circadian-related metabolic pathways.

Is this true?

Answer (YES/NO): NO